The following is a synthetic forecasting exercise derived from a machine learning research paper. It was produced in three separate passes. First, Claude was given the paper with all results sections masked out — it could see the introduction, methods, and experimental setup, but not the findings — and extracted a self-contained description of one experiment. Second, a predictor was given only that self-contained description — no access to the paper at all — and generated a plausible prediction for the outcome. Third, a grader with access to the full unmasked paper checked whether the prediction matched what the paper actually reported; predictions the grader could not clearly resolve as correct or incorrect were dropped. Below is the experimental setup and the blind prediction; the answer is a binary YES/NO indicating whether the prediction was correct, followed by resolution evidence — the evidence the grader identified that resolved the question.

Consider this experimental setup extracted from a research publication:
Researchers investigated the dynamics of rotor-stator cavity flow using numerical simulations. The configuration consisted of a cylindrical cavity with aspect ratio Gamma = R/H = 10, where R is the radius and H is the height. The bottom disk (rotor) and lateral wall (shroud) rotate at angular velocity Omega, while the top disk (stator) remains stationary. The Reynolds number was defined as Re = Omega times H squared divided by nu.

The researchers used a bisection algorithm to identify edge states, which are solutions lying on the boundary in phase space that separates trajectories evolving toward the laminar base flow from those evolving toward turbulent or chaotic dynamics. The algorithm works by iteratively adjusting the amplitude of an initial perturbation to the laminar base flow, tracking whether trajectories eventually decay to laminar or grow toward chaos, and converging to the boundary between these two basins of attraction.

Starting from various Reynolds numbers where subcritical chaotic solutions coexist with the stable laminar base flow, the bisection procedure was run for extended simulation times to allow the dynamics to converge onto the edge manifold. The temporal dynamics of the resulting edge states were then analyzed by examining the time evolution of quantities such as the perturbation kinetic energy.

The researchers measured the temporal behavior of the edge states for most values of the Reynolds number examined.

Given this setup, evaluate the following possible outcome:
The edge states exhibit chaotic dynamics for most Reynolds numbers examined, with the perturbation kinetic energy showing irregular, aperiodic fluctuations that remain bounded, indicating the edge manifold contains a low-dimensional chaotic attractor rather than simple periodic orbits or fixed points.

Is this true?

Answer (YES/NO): NO